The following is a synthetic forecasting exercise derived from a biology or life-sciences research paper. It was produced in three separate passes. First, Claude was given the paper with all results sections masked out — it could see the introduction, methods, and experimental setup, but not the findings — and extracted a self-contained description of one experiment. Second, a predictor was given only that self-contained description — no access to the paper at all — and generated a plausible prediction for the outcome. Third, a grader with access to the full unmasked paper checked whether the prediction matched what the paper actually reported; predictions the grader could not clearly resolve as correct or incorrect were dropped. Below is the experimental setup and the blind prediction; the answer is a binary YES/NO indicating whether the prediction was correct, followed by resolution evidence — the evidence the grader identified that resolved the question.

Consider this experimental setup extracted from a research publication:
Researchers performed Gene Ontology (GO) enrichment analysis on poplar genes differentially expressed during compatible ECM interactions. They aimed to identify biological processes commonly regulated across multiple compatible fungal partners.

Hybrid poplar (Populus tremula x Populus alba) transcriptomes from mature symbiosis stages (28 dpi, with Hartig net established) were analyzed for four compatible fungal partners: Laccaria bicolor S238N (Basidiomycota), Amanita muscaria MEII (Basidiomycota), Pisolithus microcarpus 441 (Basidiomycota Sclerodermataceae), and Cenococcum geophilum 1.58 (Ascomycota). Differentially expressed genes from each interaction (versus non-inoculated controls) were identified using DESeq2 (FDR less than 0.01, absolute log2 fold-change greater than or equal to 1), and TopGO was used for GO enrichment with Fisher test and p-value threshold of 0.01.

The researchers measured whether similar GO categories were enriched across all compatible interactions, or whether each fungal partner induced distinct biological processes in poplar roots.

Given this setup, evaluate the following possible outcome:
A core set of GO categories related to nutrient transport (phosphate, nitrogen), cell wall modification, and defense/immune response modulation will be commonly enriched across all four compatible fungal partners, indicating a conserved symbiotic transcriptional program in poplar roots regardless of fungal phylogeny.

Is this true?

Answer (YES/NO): NO